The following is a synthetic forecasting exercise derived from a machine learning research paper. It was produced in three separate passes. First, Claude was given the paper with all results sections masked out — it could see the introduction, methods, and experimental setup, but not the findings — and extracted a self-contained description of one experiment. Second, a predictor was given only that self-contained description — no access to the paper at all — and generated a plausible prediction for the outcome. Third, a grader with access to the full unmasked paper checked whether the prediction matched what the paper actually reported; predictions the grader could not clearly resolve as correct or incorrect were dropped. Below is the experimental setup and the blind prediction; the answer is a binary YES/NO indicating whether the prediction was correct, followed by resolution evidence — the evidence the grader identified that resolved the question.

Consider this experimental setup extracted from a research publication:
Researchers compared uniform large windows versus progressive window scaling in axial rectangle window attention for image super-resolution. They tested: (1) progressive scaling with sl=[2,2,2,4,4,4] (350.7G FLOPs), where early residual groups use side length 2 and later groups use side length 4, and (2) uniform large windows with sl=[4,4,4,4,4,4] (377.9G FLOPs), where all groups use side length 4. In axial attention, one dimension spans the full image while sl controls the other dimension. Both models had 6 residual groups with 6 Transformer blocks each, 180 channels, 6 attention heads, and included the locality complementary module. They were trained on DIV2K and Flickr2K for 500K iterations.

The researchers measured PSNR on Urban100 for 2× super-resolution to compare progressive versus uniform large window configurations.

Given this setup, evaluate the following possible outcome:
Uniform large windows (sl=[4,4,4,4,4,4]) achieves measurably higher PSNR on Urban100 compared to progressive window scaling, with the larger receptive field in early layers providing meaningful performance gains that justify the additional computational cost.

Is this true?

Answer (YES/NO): NO